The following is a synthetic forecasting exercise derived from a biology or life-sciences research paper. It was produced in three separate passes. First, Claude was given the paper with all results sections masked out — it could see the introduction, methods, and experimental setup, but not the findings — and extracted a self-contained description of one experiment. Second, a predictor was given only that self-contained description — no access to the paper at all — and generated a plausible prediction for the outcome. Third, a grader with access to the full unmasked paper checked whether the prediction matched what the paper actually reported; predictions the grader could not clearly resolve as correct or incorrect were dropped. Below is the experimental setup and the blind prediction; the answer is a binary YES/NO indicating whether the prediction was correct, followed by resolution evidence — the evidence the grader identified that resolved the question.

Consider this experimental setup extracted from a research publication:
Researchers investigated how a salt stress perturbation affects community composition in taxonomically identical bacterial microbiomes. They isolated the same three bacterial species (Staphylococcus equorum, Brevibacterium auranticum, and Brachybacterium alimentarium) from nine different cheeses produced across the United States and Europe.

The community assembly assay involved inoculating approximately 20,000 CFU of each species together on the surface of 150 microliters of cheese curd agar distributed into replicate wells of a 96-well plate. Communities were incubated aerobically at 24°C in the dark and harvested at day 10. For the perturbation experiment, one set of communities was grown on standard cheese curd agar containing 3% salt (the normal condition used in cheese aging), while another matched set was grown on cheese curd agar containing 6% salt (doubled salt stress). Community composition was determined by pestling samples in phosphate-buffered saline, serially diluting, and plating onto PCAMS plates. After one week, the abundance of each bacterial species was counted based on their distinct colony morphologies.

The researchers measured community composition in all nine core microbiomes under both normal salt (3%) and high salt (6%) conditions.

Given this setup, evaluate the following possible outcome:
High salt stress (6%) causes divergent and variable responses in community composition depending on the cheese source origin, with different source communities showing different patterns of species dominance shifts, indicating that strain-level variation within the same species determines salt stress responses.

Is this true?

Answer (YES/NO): NO